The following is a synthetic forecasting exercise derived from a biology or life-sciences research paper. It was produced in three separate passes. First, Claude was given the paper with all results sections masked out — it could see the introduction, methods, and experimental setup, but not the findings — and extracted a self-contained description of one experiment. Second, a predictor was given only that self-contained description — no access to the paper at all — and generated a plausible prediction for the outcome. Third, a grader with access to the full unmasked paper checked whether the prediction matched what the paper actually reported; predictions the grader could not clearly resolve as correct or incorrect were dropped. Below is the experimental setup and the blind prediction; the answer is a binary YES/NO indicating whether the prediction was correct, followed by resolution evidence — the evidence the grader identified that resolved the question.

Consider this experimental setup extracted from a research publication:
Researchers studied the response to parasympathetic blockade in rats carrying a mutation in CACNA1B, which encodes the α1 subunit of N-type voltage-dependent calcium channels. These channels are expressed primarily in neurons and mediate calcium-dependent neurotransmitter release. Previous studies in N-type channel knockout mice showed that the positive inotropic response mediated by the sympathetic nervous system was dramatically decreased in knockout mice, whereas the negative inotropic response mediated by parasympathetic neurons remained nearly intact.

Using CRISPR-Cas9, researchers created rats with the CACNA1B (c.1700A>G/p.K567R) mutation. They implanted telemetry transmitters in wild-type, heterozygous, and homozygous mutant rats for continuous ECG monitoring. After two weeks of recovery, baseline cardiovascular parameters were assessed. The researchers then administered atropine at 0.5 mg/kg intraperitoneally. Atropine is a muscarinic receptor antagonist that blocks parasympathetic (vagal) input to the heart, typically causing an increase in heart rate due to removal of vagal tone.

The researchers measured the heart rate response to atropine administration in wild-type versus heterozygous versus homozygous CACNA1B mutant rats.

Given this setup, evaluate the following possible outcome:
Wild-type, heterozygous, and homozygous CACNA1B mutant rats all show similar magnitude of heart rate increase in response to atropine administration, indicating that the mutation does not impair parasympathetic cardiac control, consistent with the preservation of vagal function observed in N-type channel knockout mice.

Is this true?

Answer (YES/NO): NO